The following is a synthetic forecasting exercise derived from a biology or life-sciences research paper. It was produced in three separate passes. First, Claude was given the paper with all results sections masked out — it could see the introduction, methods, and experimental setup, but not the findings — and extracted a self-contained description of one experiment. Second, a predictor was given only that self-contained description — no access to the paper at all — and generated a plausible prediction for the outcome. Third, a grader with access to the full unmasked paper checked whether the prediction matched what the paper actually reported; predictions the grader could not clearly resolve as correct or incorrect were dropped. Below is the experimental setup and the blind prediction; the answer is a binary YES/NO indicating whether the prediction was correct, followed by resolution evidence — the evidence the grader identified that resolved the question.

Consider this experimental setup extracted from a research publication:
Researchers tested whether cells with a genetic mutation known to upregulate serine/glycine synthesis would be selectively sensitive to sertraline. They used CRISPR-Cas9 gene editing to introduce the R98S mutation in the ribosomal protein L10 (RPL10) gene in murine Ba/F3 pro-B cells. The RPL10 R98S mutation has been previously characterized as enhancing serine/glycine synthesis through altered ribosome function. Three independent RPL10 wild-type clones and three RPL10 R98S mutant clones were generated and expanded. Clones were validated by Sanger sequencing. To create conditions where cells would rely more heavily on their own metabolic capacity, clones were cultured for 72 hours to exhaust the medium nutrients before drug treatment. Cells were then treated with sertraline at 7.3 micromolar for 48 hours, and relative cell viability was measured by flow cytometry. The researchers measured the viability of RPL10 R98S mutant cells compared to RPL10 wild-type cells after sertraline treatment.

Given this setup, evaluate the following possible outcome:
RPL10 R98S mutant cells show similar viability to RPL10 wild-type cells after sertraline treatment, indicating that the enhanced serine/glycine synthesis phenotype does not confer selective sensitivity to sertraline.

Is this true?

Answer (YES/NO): NO